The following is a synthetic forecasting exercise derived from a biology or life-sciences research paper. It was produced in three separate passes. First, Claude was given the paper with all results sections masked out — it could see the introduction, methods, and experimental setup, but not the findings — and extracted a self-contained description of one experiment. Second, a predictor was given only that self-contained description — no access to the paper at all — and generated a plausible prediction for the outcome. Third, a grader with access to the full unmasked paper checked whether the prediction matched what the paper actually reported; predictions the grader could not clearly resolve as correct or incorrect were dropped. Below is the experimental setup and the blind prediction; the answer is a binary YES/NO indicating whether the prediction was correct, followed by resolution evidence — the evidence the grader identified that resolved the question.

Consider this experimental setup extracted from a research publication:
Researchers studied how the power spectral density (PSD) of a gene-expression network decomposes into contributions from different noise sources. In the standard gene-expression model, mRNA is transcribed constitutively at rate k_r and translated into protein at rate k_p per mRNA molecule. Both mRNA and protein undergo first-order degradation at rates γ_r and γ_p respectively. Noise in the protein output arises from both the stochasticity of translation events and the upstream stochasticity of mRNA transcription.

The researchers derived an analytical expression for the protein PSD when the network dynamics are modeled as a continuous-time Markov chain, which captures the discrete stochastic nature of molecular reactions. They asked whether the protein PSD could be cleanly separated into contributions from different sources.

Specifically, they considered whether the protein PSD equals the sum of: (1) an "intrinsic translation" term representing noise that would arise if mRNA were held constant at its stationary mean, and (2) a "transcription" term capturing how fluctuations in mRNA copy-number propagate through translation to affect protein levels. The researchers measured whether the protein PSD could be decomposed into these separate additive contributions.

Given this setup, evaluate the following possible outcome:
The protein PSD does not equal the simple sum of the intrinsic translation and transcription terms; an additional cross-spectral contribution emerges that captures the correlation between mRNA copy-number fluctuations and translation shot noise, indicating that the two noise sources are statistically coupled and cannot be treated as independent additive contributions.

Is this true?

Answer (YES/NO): NO